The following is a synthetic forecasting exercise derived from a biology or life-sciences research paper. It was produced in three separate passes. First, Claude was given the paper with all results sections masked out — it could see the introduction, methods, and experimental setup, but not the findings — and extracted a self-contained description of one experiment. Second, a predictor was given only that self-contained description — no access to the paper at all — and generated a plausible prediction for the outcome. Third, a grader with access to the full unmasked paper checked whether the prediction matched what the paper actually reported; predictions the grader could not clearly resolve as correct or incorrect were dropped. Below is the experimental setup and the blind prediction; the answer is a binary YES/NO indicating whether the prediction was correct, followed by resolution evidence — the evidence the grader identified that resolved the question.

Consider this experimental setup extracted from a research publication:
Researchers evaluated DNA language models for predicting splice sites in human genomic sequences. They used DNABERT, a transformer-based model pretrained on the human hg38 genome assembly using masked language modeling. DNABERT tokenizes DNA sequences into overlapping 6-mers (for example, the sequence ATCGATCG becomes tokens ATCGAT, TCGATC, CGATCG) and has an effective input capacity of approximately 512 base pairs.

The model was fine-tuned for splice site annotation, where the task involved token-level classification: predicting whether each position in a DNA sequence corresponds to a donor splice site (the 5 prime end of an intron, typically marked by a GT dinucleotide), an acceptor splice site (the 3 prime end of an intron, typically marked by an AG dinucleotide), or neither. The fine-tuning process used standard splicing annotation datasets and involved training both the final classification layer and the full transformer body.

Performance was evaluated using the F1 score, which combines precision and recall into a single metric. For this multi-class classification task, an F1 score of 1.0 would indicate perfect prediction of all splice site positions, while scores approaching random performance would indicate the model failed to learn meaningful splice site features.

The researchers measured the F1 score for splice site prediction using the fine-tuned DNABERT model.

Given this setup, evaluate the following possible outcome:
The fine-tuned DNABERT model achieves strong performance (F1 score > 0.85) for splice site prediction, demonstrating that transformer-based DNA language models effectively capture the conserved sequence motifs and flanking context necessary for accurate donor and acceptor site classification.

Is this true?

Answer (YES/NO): NO